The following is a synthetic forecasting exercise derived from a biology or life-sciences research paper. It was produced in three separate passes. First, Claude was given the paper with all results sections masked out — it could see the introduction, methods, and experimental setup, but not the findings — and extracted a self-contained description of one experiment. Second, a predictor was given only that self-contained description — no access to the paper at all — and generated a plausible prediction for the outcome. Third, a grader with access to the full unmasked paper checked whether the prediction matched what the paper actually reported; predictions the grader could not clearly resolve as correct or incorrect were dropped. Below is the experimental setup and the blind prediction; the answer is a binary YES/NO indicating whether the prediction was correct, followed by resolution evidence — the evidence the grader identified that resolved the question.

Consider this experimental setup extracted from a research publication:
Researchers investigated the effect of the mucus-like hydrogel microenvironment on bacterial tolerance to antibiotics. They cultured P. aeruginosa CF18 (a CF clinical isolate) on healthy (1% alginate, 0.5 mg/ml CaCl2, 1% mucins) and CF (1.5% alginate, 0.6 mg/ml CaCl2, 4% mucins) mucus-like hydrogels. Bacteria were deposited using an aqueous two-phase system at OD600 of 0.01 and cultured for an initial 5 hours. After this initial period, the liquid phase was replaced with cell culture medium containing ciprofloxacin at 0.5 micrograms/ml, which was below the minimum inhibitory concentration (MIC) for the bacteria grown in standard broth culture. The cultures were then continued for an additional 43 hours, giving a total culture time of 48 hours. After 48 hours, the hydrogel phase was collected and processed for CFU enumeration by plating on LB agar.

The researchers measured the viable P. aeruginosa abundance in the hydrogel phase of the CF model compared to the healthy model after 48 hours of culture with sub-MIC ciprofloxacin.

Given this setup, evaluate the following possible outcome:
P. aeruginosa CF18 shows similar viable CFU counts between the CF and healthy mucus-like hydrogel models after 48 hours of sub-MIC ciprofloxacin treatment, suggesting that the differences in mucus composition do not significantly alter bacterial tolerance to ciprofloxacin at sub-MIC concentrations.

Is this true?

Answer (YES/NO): NO